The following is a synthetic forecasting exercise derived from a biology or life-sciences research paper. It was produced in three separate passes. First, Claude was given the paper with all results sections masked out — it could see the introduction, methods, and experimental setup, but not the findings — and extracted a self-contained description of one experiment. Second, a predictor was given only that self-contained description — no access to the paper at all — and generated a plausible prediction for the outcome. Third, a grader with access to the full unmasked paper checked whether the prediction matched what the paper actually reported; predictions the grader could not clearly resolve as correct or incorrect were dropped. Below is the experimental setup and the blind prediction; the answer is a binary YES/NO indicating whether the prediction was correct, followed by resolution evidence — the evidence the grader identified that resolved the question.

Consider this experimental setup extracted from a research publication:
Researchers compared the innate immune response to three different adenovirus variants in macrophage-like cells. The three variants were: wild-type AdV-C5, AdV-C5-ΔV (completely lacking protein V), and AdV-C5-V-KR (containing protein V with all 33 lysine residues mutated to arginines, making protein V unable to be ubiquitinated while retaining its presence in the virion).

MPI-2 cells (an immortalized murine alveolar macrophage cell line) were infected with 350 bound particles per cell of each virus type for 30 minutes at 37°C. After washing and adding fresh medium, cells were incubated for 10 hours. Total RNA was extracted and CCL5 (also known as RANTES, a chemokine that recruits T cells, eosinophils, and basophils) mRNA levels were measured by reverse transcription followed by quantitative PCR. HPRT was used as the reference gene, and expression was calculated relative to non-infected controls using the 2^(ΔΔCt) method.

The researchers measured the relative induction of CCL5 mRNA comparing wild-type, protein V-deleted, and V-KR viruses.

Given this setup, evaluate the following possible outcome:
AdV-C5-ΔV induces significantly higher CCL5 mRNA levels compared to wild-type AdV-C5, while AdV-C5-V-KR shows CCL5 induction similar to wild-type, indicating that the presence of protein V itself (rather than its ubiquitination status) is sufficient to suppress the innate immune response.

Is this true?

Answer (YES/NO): NO